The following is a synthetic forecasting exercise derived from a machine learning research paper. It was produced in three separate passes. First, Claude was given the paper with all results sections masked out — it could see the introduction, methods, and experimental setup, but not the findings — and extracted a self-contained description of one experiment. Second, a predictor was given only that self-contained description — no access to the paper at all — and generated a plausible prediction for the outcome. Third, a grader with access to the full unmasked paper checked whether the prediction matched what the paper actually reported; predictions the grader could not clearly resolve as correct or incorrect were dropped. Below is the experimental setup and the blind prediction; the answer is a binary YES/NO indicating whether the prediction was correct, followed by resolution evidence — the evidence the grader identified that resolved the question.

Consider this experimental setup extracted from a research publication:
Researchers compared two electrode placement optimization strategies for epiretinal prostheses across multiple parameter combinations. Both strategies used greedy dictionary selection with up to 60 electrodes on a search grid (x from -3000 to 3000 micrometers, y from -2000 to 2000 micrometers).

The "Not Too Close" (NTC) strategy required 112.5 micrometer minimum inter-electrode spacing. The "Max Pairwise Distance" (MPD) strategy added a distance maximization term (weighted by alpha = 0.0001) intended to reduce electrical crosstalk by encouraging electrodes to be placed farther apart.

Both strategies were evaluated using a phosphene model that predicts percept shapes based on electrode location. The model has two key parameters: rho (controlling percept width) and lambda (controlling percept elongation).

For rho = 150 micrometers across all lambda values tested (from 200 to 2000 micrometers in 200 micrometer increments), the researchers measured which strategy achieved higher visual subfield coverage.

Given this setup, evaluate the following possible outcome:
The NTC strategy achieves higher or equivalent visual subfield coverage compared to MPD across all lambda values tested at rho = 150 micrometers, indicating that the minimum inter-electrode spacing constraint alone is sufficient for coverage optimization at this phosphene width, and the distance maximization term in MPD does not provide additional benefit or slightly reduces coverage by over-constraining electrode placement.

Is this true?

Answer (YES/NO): NO